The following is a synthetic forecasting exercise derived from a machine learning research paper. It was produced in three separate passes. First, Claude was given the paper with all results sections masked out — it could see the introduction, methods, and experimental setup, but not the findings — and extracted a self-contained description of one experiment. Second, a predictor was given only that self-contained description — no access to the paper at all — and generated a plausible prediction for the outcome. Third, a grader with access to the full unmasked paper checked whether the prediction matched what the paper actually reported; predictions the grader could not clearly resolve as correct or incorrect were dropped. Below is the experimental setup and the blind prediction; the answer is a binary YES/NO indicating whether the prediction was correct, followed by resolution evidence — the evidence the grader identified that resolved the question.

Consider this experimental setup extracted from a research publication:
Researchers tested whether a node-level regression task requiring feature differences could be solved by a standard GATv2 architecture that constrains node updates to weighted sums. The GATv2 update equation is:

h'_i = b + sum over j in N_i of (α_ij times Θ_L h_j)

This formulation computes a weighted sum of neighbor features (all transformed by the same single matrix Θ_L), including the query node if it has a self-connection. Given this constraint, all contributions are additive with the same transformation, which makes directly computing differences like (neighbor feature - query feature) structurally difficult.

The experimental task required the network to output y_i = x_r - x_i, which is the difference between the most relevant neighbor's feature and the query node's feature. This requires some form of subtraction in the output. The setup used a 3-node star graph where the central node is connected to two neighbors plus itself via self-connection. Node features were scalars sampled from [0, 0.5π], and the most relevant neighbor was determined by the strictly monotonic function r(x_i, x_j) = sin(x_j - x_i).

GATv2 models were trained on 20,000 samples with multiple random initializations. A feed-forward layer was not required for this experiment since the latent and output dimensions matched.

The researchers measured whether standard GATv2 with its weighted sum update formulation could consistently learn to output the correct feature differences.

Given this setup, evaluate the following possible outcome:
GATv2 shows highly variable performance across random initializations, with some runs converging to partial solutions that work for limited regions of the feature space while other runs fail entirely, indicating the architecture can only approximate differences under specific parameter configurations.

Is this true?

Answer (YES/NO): NO